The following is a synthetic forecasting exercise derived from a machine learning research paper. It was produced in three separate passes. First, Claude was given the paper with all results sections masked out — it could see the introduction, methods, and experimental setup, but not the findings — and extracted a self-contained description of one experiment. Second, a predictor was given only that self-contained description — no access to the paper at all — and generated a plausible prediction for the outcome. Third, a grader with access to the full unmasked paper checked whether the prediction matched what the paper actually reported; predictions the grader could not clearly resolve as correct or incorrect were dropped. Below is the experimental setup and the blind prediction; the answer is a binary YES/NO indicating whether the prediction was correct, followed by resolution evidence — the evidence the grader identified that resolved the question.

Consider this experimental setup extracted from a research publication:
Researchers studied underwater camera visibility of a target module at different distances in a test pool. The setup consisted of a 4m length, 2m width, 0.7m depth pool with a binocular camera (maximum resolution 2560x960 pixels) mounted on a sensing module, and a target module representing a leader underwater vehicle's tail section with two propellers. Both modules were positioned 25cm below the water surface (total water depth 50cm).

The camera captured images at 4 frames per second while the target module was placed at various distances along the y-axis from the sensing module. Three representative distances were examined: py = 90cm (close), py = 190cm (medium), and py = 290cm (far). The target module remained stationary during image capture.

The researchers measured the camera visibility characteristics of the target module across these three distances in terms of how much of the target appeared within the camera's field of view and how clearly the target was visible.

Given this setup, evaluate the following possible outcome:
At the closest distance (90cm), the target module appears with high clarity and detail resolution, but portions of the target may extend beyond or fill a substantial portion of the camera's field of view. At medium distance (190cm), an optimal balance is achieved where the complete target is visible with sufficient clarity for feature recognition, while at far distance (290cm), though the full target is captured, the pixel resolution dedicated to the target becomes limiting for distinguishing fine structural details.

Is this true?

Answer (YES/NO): NO